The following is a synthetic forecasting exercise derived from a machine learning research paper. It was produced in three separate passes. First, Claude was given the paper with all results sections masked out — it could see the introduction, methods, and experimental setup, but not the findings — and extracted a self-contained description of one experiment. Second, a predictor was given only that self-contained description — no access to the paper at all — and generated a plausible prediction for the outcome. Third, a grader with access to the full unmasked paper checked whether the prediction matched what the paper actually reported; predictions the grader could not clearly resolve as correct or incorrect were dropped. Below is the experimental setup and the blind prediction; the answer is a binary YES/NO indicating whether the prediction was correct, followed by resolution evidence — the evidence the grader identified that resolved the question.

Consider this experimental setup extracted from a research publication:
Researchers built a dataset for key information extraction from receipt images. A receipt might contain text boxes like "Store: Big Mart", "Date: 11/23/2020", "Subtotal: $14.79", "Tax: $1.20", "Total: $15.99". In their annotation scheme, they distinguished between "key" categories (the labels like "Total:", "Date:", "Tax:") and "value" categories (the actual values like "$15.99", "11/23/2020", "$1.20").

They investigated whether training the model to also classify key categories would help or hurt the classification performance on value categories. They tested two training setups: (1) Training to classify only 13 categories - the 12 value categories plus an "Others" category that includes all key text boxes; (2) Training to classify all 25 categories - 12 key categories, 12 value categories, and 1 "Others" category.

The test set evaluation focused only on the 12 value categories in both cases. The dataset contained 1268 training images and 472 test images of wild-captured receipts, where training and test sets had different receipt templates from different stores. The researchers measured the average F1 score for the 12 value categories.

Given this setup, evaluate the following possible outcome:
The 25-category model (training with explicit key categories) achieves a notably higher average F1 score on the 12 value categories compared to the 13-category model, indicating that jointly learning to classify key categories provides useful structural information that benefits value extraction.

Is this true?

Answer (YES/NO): YES